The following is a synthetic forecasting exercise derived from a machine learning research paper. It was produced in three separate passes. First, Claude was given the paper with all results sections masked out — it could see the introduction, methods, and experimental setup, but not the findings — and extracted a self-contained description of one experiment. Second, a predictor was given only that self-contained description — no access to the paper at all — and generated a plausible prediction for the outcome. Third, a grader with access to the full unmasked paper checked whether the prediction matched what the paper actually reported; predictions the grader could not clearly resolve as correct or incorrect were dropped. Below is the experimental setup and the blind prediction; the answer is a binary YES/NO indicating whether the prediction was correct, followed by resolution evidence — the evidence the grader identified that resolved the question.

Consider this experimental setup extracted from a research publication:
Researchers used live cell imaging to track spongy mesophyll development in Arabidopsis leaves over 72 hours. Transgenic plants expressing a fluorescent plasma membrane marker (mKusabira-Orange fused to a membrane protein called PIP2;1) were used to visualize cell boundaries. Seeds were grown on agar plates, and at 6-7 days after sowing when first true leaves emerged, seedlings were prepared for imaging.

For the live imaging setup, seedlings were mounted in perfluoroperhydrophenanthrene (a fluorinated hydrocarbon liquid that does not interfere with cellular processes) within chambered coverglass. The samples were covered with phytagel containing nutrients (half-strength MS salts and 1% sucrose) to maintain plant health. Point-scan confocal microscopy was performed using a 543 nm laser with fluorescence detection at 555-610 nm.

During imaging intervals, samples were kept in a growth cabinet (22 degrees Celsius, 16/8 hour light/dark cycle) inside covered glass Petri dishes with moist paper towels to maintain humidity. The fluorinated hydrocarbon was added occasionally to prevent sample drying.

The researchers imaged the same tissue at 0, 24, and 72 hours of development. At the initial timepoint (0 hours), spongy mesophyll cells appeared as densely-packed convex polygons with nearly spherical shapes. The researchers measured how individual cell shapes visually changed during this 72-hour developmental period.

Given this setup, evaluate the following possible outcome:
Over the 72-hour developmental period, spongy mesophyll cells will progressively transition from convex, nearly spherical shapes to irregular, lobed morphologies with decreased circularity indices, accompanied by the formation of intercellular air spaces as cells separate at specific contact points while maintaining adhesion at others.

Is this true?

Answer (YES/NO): NO